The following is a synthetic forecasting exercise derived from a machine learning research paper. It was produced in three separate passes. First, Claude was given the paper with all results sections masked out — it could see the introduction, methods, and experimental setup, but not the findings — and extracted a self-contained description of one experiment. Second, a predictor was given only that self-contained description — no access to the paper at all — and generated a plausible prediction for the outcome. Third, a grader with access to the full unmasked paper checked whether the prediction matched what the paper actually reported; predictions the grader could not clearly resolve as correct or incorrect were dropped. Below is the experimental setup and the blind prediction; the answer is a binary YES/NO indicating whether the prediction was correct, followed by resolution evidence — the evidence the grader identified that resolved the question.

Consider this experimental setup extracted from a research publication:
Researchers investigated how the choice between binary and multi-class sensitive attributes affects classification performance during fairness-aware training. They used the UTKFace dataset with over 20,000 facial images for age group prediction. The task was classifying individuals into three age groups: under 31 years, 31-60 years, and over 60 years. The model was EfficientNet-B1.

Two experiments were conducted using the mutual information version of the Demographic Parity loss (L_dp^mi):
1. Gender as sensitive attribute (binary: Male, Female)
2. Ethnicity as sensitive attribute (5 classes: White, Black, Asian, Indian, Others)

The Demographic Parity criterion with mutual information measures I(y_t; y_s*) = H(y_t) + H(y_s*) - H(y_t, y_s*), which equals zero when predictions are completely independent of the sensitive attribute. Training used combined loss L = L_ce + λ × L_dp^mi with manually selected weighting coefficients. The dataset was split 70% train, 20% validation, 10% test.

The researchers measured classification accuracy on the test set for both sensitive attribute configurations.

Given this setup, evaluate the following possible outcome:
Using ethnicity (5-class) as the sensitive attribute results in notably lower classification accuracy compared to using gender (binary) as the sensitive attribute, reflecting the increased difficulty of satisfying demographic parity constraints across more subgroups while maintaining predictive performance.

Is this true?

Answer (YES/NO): NO